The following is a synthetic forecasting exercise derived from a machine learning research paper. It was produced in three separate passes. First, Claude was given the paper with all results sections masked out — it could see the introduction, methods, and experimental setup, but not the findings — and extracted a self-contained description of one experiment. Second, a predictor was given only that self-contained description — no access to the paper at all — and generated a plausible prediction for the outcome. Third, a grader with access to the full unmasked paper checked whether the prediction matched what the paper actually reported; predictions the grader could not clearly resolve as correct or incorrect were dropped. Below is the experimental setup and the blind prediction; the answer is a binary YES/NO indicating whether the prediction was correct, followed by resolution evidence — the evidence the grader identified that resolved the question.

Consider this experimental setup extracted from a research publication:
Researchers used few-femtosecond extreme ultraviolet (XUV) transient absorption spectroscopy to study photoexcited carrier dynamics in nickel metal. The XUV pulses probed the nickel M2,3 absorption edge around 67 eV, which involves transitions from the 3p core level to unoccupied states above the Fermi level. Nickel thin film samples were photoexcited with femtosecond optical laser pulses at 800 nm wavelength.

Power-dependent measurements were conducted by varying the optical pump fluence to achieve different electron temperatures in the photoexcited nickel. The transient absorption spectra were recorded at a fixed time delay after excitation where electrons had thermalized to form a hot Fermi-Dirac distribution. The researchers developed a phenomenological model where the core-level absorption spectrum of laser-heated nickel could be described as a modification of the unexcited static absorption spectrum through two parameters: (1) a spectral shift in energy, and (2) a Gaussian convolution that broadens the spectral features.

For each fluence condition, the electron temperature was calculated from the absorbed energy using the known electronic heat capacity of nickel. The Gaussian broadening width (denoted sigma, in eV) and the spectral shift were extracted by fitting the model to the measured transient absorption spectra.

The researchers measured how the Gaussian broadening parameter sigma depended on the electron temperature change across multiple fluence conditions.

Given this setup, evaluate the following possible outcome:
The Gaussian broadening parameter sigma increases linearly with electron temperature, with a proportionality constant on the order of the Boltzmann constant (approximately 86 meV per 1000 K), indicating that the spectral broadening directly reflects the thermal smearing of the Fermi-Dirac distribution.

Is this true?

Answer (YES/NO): YES